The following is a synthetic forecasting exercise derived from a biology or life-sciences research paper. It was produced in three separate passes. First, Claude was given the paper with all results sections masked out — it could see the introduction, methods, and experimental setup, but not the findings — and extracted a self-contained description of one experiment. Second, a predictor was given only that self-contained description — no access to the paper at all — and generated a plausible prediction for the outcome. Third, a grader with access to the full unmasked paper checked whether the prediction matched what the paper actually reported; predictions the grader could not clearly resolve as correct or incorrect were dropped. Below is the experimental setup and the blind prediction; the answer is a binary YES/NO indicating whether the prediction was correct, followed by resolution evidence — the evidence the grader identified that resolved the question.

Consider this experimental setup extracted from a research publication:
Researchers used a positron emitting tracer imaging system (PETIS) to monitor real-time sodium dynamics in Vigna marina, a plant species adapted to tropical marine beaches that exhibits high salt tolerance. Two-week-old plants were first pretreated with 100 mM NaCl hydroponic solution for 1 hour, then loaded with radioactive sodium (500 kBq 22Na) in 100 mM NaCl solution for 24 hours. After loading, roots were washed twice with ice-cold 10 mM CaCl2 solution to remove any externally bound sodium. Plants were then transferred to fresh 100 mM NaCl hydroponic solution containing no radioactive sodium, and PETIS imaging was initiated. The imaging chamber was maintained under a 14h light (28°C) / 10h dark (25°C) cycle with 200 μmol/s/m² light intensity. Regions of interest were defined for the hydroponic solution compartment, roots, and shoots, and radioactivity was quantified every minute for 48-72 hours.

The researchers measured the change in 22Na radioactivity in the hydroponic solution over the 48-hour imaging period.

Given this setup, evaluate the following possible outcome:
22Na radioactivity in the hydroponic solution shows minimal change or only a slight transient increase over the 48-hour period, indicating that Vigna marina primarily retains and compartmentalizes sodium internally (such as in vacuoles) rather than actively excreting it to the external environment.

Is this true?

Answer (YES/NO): NO